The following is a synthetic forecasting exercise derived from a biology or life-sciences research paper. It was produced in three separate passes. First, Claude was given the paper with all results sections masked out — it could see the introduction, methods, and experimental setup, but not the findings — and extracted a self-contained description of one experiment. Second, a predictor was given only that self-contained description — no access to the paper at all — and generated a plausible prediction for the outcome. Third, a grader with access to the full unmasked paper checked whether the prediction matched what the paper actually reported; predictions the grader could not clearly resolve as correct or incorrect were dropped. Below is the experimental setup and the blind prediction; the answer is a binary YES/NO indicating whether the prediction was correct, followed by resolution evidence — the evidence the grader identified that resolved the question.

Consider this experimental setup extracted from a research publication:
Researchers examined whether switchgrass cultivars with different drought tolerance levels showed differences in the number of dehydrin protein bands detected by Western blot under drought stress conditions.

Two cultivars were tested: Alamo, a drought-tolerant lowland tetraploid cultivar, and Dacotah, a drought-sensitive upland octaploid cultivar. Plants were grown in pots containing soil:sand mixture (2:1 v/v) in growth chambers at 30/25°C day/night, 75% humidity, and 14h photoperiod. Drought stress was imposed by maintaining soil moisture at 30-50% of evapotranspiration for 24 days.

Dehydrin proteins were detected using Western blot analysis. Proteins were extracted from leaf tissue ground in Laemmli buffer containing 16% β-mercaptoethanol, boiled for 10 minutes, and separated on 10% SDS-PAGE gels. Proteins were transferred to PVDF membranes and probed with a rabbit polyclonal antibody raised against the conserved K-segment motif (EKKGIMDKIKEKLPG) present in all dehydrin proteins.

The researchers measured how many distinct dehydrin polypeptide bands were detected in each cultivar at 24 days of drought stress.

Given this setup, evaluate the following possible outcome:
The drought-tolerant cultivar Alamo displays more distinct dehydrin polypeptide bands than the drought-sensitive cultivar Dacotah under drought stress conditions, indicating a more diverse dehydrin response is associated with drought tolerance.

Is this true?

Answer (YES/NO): YES